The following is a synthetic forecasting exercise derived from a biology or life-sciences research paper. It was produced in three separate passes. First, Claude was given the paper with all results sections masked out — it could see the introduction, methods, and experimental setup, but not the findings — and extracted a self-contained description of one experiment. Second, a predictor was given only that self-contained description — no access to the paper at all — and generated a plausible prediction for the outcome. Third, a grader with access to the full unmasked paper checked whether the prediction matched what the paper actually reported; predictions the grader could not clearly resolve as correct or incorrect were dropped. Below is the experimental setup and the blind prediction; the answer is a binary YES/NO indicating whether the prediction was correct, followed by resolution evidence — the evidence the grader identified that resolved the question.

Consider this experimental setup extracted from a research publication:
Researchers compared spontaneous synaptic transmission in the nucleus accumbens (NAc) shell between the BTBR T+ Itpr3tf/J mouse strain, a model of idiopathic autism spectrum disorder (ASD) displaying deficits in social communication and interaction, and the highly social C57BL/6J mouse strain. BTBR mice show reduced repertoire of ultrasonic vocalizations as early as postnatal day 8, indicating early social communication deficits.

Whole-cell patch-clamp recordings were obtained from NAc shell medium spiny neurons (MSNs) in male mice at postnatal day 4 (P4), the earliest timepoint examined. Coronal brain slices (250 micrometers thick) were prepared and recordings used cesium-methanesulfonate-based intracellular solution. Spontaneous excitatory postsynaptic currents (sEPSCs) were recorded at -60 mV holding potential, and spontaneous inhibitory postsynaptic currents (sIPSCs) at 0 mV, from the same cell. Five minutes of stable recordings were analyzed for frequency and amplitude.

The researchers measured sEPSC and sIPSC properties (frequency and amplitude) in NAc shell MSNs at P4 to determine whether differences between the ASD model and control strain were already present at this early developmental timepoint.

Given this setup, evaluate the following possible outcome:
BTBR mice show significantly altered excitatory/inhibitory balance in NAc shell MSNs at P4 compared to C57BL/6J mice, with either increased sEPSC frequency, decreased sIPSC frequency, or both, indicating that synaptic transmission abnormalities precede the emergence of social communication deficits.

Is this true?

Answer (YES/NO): NO